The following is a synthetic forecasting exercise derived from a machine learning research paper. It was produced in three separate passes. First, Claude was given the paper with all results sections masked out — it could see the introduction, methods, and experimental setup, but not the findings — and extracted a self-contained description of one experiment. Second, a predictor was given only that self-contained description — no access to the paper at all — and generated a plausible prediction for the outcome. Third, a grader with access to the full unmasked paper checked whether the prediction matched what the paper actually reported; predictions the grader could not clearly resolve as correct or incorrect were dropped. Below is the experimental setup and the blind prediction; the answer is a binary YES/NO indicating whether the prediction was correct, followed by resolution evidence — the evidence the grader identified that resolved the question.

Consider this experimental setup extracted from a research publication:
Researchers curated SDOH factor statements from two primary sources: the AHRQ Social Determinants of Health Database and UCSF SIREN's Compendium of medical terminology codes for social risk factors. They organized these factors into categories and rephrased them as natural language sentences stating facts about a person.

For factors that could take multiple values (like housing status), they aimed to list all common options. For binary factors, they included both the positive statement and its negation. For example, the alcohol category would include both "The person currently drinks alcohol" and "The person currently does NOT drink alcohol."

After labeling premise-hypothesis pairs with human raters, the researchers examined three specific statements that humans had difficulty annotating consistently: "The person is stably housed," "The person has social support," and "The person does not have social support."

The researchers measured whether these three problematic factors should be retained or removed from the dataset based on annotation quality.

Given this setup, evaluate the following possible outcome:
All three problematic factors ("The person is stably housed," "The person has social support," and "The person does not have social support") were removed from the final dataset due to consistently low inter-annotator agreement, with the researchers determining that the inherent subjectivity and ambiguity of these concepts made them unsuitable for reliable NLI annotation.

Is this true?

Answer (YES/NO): YES